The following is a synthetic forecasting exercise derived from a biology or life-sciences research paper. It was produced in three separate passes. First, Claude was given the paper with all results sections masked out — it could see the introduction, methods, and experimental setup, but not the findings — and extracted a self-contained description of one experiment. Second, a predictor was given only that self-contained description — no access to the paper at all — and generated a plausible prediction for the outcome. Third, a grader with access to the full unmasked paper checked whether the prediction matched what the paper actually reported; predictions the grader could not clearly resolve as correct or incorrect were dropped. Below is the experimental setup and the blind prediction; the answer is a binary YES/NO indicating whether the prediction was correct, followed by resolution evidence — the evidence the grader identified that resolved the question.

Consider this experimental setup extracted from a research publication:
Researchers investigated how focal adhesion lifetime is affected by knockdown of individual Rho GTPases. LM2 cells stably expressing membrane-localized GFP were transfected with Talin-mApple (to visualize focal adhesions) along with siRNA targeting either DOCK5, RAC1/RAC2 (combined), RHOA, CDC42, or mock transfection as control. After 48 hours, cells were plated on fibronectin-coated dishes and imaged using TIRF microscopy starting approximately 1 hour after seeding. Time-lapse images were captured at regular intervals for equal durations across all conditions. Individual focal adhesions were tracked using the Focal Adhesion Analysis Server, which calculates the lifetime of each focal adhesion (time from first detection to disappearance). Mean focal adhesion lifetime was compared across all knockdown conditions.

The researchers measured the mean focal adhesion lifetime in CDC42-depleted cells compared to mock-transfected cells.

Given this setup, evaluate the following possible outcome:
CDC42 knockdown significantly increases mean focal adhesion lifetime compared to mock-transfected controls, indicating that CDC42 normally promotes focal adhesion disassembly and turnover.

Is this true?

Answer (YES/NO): NO